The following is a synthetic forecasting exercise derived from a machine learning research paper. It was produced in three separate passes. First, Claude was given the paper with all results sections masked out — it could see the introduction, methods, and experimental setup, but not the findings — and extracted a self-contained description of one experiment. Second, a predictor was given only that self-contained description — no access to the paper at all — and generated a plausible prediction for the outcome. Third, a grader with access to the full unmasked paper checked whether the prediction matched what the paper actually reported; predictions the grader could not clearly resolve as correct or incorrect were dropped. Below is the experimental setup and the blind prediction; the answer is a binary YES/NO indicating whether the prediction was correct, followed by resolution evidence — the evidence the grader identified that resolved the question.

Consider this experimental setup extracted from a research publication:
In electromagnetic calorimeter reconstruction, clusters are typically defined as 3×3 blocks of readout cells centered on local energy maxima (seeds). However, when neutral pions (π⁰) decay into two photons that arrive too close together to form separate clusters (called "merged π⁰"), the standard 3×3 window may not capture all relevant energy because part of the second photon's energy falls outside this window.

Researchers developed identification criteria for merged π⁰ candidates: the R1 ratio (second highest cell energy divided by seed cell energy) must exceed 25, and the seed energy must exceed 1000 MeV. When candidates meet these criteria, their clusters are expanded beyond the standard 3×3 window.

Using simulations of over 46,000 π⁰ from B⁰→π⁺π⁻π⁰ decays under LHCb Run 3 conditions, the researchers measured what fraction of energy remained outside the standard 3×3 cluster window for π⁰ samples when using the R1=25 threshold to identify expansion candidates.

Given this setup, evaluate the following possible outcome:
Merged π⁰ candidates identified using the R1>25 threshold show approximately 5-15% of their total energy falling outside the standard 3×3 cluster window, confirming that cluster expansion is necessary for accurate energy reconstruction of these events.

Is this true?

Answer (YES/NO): NO